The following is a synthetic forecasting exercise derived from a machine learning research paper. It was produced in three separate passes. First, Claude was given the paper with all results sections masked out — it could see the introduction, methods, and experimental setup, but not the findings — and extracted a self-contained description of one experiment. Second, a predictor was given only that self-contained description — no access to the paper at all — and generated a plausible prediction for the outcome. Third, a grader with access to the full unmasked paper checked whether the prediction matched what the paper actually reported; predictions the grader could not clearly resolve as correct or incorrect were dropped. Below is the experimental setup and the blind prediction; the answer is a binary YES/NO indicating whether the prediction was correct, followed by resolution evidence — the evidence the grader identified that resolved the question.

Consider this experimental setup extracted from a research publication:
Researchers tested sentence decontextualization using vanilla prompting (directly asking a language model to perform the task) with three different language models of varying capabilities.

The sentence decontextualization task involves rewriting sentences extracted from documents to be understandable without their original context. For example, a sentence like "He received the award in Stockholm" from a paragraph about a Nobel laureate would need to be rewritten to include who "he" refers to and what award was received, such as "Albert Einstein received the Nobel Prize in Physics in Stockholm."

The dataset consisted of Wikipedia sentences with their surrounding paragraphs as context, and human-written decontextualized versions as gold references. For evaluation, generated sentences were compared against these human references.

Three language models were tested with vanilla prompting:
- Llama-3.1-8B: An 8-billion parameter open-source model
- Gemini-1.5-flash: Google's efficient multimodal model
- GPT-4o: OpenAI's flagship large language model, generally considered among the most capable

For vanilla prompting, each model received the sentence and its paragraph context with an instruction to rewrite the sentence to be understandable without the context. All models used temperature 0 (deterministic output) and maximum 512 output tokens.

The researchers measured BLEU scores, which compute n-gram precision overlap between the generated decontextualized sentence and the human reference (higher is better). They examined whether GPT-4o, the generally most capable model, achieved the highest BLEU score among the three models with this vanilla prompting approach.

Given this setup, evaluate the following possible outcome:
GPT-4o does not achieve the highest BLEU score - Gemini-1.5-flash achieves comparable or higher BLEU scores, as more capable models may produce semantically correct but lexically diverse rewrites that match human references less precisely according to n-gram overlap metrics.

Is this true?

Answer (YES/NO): YES